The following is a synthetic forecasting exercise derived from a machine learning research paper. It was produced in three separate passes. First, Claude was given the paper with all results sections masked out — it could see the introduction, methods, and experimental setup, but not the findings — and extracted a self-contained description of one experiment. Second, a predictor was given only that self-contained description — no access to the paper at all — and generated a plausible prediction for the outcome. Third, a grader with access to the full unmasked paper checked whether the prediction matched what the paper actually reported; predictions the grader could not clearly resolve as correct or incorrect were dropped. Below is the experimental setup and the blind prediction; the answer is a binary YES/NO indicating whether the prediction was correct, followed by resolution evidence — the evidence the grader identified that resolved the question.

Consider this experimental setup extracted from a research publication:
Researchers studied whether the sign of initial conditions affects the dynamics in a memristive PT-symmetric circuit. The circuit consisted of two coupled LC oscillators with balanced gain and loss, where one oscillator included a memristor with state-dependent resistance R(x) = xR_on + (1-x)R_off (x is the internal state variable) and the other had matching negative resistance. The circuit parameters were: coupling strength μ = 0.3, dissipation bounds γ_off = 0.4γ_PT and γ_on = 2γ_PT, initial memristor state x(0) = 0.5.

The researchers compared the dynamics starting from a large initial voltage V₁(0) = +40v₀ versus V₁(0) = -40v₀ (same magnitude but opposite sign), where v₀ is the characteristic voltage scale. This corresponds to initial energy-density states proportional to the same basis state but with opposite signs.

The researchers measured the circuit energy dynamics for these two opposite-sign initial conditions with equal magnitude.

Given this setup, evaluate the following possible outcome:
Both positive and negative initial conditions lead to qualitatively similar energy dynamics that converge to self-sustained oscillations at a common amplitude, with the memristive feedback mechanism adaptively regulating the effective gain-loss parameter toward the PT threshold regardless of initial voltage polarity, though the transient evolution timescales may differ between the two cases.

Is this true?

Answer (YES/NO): NO